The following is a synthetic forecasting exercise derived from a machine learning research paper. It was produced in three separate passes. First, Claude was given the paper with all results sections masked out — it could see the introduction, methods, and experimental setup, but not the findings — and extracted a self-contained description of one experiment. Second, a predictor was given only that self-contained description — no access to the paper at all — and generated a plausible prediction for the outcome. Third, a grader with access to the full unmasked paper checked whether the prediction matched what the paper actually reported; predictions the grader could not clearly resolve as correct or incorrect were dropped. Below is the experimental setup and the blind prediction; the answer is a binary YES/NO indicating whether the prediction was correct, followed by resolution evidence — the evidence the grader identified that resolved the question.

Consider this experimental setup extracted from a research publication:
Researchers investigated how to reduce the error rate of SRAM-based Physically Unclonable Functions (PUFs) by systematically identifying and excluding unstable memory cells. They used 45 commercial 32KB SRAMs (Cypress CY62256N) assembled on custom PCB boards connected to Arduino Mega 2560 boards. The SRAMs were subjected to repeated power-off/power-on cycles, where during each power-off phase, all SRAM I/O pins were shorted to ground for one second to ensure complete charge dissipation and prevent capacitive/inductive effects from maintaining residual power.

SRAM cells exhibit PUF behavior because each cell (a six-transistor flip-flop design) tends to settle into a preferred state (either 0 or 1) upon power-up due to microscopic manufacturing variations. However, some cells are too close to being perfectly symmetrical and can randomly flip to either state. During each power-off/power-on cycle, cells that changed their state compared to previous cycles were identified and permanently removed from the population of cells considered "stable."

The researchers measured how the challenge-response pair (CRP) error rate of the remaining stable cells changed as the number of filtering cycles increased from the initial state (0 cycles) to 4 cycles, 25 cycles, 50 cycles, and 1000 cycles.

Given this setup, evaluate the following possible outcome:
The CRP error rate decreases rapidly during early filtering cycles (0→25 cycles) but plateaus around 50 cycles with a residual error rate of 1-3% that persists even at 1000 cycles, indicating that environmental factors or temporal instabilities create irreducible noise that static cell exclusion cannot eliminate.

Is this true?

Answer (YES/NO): NO